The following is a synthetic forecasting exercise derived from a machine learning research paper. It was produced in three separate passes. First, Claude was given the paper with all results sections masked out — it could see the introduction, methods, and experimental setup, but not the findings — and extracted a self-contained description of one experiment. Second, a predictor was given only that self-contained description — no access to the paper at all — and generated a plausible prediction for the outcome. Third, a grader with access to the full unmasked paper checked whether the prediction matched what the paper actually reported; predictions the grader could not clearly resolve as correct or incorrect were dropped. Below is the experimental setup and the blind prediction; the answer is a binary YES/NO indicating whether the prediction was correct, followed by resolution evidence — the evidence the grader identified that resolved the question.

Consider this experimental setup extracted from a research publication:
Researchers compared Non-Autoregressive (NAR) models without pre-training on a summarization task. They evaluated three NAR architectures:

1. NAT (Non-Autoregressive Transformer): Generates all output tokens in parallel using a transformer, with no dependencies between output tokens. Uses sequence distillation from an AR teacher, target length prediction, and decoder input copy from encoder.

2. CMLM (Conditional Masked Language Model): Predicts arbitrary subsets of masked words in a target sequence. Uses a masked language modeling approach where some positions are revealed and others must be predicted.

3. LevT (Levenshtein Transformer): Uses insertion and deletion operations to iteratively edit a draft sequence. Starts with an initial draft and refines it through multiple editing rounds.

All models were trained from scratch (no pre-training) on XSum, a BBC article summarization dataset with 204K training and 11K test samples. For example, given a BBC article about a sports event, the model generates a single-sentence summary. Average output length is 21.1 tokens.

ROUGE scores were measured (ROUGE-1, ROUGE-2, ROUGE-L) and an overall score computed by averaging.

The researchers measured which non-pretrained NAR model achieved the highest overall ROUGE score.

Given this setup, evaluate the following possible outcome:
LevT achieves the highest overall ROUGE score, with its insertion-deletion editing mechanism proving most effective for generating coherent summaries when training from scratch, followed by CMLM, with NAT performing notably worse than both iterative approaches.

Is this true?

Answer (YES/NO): NO